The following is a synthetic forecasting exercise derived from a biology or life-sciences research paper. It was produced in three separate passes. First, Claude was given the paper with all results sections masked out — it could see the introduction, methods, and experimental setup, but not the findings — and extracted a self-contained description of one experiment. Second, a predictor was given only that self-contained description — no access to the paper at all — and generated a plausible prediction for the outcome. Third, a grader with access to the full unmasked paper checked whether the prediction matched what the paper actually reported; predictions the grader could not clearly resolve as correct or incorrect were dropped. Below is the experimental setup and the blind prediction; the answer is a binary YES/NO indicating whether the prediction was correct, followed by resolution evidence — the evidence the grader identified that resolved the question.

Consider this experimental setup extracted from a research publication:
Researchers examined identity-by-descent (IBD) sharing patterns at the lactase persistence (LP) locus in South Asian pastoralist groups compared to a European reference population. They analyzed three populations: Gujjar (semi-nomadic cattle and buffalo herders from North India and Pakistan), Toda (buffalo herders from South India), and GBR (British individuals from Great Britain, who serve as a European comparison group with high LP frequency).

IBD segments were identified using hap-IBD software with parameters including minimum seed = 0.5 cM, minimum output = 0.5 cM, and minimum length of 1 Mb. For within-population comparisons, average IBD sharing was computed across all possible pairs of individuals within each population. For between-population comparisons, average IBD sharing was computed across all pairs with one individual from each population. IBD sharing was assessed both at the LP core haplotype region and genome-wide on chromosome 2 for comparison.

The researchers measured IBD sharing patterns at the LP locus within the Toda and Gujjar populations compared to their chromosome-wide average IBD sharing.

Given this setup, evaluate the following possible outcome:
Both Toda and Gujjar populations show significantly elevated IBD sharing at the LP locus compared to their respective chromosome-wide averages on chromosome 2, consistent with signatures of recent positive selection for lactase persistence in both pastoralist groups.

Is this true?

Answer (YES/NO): YES